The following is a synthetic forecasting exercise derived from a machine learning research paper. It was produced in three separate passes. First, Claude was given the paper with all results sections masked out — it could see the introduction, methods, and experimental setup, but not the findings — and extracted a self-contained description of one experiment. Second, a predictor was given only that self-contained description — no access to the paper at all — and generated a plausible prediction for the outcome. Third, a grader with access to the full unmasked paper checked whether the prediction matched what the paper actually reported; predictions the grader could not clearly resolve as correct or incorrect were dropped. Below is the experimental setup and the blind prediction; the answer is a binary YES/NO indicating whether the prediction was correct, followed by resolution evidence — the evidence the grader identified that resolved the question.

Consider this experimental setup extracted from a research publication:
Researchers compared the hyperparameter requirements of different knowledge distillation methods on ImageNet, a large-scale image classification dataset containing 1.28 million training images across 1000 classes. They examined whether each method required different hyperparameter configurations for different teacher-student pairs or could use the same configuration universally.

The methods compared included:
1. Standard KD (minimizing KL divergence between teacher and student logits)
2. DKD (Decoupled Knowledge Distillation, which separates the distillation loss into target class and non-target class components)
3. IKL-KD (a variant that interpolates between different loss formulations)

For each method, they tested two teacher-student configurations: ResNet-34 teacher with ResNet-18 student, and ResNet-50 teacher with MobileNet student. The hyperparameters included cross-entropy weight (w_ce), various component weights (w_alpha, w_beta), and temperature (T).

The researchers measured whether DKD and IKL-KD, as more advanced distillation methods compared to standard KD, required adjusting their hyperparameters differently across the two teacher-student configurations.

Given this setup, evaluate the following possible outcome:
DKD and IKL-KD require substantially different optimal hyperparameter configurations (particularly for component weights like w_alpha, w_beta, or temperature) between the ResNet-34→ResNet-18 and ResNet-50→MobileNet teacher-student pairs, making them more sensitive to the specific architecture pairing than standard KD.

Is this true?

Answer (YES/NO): YES